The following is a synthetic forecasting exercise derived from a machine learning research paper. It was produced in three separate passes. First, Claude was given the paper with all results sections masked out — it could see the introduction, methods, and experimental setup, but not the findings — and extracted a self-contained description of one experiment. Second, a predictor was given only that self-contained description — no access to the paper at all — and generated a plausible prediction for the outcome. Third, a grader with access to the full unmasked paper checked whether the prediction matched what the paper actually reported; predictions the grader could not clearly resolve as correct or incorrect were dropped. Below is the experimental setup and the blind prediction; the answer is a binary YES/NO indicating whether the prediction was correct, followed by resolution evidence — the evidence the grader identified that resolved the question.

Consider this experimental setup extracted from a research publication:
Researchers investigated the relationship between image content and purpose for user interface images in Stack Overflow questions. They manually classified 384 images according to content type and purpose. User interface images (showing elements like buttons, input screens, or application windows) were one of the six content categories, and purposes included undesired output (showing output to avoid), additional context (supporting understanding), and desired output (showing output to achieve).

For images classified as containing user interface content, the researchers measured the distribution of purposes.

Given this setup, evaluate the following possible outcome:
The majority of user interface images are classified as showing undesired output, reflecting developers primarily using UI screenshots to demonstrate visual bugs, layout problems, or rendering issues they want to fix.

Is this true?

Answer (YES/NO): YES